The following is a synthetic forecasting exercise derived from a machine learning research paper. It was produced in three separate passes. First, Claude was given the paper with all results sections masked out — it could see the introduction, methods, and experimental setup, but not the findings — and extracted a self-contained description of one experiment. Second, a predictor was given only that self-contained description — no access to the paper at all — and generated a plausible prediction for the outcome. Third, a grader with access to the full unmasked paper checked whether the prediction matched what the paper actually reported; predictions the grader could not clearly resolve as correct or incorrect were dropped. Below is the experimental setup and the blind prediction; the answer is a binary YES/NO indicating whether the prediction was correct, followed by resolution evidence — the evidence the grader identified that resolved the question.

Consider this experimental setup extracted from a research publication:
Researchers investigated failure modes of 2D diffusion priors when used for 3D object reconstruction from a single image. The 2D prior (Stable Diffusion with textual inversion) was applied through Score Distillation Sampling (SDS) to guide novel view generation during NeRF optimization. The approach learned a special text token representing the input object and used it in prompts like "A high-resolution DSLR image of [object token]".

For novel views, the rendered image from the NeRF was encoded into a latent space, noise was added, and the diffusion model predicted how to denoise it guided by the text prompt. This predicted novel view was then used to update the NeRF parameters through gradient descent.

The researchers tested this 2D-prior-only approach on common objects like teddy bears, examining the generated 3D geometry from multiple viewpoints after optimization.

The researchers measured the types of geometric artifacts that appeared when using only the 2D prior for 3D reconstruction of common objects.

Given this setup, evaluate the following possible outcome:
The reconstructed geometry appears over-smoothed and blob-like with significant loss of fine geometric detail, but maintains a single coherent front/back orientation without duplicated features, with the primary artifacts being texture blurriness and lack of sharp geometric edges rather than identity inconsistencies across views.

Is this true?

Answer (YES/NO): NO